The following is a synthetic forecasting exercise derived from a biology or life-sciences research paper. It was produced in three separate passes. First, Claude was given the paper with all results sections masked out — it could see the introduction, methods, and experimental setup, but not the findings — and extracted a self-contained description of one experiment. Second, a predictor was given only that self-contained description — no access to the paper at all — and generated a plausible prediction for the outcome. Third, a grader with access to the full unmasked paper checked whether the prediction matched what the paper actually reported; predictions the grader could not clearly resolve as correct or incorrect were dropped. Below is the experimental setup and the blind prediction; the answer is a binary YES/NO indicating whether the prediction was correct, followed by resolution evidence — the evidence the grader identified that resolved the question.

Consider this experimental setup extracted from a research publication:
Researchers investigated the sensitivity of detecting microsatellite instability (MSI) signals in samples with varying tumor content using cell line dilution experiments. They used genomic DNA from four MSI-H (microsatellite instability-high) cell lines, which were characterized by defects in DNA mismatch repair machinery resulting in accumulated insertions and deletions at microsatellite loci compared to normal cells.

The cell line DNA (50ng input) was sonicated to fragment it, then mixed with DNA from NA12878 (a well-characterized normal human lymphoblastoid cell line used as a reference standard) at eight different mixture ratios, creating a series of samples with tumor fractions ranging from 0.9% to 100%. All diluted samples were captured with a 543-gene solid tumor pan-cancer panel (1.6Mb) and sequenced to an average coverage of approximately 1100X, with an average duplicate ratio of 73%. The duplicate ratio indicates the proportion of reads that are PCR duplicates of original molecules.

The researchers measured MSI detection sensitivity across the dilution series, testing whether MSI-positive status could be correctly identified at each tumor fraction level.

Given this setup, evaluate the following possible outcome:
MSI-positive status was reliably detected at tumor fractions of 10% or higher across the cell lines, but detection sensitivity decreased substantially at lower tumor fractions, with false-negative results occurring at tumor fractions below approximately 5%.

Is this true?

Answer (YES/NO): NO